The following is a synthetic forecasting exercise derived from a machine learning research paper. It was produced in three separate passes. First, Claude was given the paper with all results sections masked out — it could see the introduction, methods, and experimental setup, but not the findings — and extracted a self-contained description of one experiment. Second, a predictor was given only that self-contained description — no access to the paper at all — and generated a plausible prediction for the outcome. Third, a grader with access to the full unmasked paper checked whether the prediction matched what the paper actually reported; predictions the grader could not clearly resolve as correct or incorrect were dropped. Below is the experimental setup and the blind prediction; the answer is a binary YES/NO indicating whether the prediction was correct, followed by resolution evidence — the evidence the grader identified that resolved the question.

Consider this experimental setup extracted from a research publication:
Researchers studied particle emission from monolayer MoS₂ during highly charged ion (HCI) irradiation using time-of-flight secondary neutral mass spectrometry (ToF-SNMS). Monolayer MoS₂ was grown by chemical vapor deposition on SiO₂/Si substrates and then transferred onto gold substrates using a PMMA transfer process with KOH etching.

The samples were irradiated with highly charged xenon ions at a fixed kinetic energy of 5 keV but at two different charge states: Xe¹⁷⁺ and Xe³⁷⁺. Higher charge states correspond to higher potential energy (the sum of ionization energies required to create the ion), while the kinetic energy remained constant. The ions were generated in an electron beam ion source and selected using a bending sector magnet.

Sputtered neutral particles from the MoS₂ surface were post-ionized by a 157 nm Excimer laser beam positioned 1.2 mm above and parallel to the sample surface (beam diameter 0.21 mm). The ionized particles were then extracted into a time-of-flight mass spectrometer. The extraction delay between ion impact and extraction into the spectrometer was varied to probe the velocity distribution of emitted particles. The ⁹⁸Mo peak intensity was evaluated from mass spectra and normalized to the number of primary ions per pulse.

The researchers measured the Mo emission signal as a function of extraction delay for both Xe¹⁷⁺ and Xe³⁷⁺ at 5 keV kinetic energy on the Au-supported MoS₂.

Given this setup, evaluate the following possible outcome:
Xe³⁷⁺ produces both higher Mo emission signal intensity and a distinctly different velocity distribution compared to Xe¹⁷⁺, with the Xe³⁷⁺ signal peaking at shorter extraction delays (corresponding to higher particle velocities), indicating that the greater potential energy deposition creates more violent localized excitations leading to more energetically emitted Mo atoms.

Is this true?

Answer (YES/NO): NO